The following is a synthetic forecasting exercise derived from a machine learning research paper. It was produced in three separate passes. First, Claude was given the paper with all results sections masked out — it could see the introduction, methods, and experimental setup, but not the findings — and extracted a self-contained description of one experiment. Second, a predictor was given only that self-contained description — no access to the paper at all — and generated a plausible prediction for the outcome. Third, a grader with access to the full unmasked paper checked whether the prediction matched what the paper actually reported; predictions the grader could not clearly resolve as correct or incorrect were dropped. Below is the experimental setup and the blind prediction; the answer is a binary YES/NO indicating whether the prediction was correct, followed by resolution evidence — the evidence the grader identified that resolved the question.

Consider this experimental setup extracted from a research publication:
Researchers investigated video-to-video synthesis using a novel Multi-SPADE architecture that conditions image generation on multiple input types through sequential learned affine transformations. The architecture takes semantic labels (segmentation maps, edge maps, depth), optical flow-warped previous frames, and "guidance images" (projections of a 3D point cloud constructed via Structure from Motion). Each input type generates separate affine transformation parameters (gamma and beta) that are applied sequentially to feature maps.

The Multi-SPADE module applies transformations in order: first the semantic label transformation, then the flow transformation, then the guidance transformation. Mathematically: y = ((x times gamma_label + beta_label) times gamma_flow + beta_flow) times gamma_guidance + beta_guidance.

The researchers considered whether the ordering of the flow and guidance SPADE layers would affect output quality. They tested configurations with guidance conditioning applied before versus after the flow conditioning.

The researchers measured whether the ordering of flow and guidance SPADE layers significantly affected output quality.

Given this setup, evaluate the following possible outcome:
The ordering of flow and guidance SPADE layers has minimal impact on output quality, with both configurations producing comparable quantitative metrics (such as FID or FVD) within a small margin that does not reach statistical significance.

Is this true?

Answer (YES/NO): YES